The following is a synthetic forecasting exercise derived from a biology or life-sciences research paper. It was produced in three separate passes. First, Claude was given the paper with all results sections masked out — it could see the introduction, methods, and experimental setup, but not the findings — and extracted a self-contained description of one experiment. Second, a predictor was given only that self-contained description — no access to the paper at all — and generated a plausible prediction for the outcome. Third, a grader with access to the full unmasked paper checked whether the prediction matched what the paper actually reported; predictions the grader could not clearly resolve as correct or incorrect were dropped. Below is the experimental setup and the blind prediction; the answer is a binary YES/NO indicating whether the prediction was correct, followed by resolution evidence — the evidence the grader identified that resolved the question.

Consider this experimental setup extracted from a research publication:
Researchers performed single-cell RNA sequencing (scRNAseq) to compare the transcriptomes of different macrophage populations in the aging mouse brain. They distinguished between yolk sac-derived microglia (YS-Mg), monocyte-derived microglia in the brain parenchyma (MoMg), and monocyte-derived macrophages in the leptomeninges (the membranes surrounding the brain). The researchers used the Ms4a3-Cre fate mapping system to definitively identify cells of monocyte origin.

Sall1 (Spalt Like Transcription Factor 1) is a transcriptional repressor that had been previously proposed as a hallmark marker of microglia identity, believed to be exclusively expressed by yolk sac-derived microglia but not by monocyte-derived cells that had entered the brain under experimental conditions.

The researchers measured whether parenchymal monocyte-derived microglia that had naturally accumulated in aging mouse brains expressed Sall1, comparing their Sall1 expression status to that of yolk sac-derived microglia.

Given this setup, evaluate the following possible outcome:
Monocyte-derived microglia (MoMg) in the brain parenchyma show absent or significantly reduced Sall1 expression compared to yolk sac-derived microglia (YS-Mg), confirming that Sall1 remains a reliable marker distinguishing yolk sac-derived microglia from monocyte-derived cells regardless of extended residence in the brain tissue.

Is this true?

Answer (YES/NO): NO